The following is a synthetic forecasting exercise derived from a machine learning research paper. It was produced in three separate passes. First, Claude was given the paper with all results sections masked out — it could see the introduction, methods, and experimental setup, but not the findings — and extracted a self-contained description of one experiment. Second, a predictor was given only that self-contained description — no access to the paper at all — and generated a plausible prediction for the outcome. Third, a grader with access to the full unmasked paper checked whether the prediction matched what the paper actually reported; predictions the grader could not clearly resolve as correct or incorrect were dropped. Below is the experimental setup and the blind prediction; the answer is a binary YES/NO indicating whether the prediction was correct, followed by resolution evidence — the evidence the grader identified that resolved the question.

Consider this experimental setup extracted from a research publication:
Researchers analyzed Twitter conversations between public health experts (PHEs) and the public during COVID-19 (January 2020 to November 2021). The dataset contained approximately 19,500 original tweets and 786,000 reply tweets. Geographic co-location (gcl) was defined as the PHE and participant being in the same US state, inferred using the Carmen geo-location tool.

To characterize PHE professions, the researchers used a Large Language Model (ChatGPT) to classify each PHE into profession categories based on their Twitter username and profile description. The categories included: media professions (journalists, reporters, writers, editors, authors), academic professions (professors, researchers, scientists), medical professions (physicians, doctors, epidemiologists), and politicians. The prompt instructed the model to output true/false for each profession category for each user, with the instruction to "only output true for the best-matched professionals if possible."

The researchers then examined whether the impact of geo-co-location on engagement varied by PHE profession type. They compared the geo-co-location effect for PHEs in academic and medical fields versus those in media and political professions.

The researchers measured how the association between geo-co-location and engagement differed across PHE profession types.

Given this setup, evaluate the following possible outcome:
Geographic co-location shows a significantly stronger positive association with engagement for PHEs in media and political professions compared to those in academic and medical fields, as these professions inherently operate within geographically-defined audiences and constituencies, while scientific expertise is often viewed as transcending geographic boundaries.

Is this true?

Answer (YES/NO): NO